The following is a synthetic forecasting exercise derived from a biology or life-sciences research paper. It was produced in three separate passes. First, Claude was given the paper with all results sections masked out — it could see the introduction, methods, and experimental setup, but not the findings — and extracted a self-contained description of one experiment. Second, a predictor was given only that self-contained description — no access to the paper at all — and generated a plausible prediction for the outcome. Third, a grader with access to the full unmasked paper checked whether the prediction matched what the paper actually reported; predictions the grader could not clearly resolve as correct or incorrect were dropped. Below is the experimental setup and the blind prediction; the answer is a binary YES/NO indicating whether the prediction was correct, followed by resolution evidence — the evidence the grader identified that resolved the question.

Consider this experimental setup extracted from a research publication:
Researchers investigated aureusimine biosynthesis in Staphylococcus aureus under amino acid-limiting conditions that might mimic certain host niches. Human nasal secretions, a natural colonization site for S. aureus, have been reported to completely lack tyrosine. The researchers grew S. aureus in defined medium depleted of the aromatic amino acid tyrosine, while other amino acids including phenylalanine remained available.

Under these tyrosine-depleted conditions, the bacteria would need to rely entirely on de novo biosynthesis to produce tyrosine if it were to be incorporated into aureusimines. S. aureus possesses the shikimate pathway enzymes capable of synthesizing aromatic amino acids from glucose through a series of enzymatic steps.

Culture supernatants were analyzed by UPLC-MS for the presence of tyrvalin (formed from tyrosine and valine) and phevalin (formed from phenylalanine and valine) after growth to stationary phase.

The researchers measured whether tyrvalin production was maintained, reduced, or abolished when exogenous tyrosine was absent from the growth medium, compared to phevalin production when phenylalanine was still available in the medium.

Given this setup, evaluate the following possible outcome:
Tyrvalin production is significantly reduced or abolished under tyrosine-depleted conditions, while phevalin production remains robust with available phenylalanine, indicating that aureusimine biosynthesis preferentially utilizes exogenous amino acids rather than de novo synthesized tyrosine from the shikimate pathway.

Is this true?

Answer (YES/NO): YES